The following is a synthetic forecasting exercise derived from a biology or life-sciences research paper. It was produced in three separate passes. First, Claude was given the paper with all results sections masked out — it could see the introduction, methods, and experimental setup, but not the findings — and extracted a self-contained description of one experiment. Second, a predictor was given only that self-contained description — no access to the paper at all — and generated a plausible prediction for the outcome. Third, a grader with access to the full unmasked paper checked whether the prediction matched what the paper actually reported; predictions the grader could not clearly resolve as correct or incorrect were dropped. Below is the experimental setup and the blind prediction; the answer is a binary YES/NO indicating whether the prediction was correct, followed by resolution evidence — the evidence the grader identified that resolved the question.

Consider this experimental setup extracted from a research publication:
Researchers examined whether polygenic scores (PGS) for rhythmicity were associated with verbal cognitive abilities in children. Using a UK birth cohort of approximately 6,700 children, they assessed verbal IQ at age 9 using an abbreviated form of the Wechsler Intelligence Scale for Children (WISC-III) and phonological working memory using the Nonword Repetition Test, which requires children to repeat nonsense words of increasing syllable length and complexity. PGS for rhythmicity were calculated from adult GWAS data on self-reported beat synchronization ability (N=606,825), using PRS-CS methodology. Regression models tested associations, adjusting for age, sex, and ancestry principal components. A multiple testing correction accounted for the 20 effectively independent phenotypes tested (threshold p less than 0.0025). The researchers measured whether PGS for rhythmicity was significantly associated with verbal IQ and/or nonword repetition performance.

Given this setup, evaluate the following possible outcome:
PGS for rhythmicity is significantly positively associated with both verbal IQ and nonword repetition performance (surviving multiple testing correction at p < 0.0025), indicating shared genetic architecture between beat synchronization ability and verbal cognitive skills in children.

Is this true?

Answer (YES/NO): NO